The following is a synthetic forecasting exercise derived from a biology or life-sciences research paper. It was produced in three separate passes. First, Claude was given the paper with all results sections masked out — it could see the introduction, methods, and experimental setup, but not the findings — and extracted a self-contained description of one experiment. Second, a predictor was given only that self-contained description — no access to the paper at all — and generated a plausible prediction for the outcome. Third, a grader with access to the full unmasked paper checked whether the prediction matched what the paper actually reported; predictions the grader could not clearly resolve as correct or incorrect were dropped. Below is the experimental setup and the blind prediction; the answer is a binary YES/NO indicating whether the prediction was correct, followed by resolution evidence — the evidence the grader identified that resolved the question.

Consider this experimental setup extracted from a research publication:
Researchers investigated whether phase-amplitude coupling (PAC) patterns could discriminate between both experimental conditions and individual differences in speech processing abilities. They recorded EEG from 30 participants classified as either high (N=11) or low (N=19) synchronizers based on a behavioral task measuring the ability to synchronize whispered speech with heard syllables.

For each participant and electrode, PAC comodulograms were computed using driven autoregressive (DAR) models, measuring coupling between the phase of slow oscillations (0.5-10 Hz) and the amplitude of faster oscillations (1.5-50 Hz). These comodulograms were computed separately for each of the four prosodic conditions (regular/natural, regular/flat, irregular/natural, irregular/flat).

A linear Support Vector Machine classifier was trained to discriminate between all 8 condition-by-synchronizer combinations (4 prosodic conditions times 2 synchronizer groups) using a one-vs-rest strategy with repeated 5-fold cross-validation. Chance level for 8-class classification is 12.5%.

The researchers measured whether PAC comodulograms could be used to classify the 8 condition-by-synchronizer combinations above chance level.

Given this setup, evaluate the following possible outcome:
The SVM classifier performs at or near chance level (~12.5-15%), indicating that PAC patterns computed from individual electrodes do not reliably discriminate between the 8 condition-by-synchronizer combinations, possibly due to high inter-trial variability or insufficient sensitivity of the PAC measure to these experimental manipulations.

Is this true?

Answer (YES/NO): NO